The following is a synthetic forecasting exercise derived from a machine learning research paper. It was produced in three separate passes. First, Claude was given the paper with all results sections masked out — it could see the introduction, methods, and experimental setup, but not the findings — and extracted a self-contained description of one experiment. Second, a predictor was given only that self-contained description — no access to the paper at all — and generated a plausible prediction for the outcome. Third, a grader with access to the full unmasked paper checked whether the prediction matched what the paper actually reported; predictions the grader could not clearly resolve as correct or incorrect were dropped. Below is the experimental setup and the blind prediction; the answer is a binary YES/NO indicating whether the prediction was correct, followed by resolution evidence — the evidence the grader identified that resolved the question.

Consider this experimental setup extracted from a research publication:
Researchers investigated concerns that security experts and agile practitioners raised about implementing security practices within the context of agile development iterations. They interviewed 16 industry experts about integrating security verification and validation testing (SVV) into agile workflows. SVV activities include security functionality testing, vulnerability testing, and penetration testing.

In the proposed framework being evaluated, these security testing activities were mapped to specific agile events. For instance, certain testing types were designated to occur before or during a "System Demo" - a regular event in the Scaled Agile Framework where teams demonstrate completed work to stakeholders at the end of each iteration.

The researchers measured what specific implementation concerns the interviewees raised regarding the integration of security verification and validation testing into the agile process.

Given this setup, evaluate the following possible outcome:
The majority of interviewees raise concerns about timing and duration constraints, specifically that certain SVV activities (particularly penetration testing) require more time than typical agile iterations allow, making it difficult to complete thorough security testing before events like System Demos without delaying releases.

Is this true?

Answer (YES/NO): NO